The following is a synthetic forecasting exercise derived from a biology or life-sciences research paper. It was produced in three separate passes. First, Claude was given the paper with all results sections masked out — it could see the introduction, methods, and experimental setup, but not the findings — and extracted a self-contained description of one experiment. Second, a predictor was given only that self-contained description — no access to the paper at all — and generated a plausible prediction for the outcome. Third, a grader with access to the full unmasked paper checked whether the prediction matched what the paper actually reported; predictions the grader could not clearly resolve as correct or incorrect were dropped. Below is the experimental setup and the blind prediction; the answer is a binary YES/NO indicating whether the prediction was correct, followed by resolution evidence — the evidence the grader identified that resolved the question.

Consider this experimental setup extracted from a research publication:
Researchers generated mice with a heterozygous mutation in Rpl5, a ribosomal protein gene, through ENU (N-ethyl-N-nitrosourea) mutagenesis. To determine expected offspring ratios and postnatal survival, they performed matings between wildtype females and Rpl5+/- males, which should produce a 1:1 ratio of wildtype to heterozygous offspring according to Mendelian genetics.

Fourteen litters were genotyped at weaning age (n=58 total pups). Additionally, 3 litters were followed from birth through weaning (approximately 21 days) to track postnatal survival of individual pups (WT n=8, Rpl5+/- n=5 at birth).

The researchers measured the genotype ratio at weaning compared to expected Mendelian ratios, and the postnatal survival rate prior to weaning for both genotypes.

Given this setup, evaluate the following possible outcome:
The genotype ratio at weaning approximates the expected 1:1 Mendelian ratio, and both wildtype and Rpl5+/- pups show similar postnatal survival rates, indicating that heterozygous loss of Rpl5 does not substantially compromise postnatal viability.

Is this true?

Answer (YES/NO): NO